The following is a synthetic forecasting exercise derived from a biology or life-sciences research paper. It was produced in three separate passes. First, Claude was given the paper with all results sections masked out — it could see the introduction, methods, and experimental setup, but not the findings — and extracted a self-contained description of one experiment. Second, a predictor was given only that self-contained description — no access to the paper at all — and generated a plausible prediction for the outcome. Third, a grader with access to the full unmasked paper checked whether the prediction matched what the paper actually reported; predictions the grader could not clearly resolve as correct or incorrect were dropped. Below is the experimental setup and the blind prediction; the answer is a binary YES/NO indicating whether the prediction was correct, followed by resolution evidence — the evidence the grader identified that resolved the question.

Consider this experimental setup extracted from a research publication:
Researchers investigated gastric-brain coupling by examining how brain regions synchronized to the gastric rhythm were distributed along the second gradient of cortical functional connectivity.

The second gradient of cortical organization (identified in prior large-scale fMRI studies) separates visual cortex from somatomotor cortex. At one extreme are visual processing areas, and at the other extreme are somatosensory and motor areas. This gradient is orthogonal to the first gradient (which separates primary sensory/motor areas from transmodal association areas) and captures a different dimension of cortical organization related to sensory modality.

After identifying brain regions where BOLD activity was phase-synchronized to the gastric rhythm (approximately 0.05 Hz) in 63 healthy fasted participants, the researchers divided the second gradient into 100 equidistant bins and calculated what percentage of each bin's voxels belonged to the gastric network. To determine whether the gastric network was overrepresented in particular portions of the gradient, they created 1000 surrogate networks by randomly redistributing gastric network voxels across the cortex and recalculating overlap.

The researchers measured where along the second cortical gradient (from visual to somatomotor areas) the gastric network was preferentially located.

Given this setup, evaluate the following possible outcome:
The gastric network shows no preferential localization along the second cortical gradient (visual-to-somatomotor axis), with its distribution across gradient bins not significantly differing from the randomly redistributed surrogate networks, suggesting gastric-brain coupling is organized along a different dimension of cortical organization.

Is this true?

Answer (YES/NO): NO